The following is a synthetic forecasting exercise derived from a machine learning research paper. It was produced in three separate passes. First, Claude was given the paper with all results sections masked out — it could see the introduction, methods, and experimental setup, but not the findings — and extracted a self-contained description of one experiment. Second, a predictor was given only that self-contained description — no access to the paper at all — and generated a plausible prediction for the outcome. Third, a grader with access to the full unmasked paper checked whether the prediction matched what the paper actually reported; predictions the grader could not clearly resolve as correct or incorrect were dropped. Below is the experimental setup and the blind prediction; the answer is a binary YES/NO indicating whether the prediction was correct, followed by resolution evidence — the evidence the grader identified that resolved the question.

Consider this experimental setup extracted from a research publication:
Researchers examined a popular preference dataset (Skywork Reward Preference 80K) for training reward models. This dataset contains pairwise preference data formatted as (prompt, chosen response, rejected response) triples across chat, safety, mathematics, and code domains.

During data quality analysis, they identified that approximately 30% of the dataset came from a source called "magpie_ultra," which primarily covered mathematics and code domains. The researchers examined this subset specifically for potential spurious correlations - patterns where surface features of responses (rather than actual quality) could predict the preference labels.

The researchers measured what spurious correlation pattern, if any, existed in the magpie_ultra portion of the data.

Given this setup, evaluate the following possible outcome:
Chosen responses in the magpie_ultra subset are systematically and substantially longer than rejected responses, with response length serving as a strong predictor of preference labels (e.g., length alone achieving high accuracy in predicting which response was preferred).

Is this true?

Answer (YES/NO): NO